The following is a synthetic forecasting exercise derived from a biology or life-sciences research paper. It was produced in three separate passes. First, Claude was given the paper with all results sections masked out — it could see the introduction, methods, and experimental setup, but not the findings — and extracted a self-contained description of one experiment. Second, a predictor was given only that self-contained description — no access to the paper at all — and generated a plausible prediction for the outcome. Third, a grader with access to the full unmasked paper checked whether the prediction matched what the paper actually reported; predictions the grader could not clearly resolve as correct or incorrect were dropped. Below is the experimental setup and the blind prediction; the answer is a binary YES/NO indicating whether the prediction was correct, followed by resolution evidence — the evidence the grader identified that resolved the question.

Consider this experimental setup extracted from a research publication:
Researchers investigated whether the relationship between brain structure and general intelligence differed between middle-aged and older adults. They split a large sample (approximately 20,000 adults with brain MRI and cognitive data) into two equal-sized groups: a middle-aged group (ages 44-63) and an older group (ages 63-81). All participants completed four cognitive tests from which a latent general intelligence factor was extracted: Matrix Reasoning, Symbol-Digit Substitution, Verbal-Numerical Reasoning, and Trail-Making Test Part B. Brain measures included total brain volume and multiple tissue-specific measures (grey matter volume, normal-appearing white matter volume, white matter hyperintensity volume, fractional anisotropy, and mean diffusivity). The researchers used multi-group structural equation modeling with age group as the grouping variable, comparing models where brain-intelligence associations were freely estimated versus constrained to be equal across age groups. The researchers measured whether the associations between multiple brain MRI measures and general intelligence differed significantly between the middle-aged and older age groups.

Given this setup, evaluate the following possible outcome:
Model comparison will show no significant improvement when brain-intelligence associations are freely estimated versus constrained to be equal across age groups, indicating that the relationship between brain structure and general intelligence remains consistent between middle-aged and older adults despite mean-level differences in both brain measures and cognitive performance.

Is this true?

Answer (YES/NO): NO